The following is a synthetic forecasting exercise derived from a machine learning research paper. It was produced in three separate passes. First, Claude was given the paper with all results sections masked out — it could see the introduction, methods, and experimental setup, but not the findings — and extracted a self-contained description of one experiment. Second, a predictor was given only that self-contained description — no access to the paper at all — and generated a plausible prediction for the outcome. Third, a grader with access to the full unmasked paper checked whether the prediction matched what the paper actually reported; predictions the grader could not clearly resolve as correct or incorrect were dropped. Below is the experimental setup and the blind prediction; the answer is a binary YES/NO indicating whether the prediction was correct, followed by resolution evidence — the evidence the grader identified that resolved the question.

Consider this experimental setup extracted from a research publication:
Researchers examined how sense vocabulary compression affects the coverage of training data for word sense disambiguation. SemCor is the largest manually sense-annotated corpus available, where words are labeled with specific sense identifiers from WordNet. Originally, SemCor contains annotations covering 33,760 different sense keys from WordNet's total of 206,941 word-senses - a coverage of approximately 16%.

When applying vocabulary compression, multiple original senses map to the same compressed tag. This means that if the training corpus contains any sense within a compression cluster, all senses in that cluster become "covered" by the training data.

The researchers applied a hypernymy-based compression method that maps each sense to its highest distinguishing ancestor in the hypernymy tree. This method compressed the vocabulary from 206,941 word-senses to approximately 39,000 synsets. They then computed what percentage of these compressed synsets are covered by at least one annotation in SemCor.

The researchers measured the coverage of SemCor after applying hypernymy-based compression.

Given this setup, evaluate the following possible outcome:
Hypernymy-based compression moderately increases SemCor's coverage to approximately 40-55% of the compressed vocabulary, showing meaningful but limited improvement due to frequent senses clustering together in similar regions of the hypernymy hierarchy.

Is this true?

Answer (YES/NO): NO